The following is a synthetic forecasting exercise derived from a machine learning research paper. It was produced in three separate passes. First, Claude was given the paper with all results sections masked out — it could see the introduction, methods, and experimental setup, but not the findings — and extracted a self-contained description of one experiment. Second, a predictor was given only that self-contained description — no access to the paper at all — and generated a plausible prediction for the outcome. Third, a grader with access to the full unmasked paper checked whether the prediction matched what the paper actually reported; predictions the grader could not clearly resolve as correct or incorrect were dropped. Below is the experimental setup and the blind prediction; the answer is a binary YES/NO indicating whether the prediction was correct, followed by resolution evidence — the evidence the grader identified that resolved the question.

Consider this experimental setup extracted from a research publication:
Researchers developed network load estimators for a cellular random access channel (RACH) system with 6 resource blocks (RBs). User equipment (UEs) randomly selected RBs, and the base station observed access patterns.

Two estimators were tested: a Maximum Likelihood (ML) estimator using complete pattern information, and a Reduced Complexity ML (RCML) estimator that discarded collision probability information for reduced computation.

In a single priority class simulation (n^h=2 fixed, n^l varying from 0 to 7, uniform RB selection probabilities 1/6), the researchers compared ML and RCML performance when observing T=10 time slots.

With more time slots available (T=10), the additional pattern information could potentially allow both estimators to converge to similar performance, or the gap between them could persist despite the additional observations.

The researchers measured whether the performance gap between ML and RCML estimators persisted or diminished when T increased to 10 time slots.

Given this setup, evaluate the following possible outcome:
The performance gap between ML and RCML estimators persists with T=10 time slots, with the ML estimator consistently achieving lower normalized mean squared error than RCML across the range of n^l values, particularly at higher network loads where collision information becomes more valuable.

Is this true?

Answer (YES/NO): NO